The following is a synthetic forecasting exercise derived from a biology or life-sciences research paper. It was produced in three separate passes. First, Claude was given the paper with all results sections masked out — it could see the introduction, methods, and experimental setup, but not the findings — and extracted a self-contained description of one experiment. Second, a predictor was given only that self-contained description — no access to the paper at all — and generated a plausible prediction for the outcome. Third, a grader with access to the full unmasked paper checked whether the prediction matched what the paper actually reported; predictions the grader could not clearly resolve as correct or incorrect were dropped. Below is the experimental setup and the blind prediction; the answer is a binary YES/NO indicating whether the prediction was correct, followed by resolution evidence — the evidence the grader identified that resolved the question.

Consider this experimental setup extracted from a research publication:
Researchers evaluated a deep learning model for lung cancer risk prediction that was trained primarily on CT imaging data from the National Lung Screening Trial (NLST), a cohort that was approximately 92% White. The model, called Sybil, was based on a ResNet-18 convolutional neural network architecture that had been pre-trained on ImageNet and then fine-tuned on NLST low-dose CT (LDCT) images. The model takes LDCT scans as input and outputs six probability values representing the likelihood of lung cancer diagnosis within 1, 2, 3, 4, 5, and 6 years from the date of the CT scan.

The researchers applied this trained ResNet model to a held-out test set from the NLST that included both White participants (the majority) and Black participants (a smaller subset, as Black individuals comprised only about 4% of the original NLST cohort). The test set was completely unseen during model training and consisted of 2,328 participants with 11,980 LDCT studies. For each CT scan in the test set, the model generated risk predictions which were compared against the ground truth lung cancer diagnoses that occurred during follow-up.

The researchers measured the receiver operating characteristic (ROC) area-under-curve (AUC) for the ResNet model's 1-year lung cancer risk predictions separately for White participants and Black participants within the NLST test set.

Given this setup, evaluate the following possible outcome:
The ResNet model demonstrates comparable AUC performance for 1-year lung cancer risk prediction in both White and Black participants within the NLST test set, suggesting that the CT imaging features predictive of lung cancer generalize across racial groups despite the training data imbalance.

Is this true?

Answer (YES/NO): YES